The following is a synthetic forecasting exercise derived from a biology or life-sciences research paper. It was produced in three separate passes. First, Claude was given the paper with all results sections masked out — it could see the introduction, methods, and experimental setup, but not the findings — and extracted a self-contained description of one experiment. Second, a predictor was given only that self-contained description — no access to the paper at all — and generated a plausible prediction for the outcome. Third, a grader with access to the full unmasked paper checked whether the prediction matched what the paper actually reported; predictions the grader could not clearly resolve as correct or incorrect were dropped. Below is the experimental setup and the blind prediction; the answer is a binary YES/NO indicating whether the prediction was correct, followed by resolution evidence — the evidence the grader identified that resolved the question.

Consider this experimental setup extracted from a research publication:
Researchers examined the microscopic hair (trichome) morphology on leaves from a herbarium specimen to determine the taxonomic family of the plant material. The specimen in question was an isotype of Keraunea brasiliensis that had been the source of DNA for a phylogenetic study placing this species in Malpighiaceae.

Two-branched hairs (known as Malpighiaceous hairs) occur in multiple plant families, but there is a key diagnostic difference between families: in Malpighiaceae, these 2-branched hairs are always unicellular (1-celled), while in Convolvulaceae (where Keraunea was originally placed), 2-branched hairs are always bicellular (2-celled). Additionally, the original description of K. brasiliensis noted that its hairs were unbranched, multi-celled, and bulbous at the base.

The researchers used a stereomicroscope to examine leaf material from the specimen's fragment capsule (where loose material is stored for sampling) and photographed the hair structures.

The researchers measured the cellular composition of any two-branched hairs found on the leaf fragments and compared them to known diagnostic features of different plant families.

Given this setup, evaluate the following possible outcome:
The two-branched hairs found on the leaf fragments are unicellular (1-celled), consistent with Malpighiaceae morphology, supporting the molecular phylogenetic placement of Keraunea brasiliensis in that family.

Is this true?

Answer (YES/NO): NO